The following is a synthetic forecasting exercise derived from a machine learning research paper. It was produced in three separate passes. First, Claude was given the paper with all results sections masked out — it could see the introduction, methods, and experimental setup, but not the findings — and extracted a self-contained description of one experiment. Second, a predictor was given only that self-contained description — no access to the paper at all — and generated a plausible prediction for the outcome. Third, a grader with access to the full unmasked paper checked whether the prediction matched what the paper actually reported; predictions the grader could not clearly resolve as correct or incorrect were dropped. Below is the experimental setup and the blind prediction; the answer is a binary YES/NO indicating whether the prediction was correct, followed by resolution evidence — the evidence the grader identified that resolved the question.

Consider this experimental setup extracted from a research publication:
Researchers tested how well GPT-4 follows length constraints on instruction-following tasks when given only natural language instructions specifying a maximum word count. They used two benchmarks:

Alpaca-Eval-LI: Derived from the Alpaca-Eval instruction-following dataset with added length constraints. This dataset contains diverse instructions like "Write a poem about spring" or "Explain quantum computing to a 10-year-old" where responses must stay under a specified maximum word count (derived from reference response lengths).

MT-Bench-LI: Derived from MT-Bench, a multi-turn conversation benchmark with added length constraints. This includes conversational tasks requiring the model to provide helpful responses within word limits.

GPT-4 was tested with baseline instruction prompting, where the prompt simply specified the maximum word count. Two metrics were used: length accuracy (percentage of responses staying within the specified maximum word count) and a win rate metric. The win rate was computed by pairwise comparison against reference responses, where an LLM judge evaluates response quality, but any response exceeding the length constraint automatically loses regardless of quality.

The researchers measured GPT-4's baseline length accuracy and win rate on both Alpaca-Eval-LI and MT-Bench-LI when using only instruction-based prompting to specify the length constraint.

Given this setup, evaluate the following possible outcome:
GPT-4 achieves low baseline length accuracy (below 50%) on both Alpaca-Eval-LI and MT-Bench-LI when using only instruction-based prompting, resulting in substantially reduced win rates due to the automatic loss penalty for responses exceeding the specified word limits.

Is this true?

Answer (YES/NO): NO